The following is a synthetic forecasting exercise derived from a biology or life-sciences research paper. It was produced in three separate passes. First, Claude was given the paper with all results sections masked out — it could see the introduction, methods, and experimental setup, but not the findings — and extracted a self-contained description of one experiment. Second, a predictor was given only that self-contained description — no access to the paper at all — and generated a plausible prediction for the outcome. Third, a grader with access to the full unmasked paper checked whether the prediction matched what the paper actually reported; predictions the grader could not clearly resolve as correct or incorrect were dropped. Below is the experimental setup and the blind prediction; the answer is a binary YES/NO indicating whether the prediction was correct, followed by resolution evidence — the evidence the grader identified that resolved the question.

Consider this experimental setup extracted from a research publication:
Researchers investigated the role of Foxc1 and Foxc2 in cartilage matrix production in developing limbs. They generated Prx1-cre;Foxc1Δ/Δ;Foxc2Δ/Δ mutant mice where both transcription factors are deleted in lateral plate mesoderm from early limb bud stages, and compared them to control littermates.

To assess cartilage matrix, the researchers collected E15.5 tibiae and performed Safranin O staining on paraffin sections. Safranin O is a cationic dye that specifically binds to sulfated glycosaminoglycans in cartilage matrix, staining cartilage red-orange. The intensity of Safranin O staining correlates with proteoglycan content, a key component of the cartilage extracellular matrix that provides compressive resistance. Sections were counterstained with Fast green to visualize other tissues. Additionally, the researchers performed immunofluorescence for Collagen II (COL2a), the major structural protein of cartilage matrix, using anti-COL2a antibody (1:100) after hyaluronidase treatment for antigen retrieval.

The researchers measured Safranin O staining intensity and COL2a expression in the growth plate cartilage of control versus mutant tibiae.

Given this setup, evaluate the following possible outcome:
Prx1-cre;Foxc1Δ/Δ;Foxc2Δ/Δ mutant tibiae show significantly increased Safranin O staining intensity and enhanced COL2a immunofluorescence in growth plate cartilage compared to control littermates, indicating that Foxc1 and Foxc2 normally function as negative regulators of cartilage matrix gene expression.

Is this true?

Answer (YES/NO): NO